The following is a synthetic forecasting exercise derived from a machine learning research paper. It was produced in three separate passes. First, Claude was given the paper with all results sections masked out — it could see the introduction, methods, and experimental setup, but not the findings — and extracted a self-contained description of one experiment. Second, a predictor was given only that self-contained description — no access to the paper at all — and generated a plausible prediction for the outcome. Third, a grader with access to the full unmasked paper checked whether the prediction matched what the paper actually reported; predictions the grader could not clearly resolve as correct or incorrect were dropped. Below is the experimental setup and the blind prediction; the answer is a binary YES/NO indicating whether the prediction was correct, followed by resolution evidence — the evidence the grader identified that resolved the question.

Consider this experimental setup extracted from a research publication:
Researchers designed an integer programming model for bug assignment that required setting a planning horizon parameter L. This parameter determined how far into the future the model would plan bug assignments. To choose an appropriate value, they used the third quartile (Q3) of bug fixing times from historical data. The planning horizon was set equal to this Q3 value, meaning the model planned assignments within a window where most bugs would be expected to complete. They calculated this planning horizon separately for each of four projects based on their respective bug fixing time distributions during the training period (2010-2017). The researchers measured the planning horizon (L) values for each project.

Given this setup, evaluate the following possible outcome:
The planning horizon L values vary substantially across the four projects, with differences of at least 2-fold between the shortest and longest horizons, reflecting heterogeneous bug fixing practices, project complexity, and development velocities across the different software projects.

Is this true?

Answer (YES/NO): YES